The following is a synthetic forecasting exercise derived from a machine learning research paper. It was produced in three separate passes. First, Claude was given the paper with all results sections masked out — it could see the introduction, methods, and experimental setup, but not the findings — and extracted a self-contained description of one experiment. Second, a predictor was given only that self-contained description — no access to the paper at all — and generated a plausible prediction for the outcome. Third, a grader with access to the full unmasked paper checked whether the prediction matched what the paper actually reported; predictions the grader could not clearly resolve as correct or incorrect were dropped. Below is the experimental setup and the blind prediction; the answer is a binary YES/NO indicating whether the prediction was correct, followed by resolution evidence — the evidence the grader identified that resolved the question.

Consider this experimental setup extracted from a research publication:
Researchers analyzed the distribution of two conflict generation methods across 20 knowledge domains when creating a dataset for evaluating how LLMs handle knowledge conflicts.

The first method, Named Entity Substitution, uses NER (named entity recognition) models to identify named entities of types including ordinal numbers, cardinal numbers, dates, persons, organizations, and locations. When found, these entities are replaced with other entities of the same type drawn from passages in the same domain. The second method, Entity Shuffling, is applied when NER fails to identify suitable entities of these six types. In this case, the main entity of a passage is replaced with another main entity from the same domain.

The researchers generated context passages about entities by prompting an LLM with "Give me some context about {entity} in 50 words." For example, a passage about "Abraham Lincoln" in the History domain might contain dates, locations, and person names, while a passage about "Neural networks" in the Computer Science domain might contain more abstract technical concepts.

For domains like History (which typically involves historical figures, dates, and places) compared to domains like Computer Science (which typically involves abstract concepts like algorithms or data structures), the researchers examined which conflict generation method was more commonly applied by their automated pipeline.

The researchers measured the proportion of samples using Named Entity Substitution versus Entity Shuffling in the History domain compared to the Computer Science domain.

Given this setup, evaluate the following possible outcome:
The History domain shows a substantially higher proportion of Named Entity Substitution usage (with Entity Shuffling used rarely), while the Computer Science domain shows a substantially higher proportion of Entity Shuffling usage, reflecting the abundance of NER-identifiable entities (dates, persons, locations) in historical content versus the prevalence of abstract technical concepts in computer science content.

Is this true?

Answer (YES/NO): YES